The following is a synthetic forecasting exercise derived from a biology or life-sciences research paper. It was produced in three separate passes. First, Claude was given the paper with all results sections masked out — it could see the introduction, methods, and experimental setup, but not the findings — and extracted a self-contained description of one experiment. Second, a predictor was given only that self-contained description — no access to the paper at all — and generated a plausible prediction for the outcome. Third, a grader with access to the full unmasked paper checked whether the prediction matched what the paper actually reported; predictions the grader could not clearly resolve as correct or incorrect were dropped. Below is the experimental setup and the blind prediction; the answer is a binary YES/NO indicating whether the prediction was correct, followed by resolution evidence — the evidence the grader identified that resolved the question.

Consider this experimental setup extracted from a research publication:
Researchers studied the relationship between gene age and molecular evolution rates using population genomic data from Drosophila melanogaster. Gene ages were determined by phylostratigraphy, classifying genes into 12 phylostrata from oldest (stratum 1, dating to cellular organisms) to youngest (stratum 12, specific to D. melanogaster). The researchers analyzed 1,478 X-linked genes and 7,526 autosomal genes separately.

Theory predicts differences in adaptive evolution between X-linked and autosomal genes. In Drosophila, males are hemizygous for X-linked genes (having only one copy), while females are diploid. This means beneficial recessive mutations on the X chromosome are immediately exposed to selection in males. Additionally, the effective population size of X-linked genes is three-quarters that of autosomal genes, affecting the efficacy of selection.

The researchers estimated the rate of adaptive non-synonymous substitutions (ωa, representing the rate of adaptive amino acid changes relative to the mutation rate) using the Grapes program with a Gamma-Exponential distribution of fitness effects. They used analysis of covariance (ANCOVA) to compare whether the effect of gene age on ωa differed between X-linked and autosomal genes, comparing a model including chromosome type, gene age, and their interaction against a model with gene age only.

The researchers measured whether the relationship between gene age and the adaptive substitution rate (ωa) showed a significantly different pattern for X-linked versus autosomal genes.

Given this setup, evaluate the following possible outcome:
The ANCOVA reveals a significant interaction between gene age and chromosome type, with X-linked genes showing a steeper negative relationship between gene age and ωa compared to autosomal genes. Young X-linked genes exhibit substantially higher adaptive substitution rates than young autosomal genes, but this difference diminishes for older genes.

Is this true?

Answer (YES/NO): NO